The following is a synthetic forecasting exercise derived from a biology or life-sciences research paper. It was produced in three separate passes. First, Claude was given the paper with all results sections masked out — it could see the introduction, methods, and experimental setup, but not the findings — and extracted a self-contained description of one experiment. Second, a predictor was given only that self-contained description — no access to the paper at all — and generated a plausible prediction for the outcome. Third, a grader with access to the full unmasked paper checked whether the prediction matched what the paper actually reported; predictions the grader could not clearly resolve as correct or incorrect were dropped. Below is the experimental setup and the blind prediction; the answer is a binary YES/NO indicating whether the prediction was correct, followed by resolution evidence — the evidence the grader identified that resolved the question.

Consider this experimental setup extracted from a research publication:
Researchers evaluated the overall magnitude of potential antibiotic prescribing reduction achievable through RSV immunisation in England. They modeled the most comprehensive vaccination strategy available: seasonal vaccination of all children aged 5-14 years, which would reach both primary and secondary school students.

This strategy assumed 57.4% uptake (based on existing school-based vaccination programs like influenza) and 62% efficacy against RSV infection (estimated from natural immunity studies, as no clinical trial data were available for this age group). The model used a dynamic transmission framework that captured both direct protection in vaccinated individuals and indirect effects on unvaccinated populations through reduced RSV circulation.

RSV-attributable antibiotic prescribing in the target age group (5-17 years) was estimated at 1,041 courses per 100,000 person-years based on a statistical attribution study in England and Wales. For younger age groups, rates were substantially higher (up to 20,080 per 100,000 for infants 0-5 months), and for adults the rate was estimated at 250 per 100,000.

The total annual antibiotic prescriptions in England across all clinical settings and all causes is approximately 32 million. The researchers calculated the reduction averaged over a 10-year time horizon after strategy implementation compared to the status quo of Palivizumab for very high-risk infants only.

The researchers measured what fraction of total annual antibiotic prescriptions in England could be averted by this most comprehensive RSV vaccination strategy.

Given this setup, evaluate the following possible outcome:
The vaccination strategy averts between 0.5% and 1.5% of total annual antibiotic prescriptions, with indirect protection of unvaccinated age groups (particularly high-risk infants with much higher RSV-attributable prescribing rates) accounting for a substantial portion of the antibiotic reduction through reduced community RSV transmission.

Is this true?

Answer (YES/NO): NO